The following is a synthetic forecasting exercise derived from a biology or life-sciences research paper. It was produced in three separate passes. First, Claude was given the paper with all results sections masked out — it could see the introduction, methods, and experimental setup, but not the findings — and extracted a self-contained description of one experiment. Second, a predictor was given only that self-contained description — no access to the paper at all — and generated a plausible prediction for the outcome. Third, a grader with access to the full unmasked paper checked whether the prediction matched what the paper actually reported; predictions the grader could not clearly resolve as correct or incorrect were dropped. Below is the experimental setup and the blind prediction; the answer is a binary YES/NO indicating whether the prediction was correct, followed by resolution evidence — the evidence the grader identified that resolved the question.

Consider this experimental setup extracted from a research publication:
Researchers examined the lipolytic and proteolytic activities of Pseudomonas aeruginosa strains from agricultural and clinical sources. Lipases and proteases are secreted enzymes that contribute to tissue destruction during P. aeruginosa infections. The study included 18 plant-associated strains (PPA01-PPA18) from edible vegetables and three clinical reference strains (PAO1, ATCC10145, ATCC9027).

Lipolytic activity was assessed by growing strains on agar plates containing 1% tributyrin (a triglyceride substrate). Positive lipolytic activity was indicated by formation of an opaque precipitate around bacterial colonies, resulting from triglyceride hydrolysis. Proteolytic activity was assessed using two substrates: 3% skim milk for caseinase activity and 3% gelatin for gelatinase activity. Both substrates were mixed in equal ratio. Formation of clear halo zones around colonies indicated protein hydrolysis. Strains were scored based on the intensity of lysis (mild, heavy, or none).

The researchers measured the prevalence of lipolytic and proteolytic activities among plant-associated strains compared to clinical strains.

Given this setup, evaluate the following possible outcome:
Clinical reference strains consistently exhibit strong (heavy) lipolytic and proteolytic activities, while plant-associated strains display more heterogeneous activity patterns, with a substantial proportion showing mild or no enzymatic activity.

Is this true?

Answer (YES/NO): NO